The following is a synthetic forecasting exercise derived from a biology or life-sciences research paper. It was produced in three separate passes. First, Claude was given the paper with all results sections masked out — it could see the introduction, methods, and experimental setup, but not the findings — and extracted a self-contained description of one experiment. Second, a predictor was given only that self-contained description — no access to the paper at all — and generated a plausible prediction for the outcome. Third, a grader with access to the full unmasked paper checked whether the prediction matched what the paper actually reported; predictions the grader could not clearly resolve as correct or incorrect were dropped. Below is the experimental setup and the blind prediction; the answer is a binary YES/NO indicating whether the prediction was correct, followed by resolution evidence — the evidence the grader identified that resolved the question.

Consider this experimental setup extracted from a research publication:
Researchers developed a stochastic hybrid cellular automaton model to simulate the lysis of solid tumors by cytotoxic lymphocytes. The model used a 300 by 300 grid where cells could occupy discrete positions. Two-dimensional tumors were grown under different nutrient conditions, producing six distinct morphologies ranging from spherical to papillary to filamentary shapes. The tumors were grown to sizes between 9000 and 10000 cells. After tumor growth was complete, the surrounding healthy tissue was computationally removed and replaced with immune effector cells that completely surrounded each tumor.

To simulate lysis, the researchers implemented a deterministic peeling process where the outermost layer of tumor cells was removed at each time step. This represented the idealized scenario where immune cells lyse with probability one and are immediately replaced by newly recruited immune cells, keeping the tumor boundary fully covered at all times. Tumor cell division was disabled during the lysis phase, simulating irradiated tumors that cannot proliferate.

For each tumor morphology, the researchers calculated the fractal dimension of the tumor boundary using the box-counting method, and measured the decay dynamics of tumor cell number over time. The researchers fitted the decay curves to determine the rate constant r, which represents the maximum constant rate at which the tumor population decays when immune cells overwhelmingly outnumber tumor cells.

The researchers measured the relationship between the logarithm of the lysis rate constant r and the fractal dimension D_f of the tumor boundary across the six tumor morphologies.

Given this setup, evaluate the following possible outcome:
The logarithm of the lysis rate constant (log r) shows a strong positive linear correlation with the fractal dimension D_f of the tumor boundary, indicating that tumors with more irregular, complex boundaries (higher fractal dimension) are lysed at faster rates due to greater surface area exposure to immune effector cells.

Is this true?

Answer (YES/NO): YES